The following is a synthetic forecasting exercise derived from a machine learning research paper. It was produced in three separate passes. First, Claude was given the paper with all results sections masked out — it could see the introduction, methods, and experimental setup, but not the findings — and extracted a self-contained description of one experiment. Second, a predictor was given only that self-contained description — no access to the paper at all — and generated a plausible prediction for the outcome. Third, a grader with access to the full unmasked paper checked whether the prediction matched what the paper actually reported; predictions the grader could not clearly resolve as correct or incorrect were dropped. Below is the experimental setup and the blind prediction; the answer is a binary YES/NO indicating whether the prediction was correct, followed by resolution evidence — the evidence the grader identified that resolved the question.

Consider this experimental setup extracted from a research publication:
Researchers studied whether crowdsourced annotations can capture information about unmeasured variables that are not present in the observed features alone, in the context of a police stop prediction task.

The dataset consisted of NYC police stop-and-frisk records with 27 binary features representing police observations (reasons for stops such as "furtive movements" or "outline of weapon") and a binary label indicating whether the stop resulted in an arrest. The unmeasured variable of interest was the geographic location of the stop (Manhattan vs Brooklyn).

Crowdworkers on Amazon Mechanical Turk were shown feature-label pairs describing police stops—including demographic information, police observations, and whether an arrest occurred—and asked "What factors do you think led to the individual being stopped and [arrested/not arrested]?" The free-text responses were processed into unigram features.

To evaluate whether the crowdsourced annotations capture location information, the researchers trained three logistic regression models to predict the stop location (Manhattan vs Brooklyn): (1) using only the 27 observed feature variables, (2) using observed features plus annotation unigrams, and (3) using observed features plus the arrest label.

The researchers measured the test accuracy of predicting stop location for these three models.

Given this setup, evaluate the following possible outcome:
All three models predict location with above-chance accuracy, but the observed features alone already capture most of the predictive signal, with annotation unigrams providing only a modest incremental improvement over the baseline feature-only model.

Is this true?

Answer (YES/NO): YES